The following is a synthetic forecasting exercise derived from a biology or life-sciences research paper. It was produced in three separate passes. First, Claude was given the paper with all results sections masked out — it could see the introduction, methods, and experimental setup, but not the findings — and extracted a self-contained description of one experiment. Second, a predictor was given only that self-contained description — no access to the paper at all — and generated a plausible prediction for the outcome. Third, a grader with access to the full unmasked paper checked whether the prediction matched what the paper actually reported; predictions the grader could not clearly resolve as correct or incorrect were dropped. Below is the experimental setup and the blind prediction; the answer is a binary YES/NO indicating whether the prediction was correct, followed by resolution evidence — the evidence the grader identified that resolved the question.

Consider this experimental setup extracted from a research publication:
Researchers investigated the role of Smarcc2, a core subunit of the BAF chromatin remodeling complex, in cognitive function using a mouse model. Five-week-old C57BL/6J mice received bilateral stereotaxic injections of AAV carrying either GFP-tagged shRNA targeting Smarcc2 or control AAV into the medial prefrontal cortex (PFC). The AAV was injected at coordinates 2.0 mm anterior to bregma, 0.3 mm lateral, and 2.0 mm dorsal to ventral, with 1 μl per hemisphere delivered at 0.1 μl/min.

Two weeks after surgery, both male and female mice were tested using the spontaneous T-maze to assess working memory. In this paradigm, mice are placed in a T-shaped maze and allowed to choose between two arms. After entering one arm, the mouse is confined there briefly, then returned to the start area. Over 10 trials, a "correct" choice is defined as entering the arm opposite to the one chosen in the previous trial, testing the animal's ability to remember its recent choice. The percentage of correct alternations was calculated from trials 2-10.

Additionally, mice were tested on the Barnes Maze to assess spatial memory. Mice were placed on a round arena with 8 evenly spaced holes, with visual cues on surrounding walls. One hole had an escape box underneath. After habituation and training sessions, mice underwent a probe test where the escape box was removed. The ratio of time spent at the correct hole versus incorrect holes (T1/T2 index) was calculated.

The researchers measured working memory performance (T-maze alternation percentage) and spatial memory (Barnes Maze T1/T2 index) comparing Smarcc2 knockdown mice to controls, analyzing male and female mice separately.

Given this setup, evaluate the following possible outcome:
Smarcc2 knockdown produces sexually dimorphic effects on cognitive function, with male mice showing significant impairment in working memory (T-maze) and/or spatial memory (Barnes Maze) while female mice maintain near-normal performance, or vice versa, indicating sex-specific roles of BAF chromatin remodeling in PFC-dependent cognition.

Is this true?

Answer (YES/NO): NO